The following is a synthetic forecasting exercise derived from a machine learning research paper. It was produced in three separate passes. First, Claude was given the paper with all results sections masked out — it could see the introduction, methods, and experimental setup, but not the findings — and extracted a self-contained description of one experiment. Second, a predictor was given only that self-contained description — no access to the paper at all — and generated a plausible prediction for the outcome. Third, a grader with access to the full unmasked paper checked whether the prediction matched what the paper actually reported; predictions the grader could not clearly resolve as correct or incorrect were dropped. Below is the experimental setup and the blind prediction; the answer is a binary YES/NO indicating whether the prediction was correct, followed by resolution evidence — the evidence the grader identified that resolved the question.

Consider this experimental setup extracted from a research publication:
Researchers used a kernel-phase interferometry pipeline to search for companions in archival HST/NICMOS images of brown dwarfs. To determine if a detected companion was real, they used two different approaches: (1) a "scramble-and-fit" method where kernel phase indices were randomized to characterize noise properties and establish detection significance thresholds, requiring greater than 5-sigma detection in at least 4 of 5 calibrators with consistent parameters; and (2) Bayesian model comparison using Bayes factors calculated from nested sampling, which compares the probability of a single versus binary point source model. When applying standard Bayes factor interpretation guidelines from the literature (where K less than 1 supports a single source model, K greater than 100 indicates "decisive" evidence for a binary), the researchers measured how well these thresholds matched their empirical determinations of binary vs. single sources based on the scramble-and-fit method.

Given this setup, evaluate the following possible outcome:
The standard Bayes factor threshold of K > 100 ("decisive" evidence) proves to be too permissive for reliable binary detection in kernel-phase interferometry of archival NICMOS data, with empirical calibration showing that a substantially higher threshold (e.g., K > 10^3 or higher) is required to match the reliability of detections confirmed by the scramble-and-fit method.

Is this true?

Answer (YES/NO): YES